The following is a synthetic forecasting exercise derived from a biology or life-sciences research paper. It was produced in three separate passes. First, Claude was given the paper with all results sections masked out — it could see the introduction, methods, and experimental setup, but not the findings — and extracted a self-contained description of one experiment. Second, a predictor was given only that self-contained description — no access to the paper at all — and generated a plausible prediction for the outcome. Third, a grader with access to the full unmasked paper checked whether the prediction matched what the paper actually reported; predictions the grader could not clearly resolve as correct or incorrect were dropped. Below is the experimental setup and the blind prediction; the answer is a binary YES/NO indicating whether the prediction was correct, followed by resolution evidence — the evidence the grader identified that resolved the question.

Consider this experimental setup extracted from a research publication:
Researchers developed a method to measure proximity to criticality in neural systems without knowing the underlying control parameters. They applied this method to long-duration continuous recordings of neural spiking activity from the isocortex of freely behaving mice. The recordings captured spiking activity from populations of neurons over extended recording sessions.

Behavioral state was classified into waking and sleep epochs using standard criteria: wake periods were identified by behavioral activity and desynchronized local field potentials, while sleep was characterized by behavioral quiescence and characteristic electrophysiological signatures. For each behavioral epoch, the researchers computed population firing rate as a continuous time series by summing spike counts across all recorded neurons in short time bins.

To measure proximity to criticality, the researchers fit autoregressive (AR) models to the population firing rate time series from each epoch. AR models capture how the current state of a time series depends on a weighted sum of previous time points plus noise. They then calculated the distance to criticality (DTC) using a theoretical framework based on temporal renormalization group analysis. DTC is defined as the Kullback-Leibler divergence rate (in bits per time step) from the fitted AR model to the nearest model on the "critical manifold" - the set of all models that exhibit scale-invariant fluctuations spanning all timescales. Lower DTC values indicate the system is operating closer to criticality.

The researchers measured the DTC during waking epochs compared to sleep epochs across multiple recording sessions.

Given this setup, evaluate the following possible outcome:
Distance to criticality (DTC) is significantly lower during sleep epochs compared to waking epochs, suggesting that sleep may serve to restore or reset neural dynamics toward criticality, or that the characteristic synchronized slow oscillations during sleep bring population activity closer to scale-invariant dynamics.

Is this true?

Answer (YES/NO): NO